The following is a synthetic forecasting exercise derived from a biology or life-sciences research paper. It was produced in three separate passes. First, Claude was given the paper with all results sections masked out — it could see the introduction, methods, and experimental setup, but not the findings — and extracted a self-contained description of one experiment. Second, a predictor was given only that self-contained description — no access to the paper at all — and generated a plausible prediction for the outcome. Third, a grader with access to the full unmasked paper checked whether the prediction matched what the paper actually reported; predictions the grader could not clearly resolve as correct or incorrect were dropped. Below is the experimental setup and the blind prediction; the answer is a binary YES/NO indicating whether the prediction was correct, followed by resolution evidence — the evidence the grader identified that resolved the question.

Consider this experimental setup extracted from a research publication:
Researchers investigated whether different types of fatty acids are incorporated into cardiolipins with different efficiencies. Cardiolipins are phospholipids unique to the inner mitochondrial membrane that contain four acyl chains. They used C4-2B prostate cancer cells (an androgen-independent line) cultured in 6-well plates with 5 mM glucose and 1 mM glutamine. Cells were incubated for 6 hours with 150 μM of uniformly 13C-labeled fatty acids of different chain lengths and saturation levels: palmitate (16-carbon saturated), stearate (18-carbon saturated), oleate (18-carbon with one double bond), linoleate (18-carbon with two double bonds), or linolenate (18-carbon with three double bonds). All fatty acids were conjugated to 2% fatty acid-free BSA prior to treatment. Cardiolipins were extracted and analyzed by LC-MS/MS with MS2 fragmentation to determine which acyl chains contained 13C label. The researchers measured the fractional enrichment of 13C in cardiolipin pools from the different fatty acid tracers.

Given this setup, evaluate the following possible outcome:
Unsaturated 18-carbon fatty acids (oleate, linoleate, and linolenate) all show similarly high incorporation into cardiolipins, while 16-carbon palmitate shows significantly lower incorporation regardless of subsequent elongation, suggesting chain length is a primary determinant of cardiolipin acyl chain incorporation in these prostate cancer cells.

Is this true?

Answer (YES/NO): NO